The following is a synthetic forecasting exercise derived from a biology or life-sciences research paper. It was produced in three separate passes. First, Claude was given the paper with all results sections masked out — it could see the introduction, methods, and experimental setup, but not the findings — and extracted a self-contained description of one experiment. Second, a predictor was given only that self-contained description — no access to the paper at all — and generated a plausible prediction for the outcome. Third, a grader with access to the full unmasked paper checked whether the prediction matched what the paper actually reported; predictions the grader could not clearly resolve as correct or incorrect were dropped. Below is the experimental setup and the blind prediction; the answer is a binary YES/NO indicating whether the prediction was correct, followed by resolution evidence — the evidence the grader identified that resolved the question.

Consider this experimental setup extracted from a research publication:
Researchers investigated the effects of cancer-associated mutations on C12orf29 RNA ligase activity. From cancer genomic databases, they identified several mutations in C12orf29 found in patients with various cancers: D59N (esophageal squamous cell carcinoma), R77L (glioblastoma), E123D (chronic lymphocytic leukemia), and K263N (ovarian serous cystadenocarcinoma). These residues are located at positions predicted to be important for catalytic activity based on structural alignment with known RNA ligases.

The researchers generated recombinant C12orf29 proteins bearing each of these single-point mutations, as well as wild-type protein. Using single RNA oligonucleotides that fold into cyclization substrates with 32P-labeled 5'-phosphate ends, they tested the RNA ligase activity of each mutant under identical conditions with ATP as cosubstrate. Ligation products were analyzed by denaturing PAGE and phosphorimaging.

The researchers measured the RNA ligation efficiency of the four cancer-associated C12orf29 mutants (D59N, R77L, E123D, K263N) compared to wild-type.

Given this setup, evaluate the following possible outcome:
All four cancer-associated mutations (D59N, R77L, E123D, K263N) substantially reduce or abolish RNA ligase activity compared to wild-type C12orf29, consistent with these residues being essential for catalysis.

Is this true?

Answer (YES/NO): NO